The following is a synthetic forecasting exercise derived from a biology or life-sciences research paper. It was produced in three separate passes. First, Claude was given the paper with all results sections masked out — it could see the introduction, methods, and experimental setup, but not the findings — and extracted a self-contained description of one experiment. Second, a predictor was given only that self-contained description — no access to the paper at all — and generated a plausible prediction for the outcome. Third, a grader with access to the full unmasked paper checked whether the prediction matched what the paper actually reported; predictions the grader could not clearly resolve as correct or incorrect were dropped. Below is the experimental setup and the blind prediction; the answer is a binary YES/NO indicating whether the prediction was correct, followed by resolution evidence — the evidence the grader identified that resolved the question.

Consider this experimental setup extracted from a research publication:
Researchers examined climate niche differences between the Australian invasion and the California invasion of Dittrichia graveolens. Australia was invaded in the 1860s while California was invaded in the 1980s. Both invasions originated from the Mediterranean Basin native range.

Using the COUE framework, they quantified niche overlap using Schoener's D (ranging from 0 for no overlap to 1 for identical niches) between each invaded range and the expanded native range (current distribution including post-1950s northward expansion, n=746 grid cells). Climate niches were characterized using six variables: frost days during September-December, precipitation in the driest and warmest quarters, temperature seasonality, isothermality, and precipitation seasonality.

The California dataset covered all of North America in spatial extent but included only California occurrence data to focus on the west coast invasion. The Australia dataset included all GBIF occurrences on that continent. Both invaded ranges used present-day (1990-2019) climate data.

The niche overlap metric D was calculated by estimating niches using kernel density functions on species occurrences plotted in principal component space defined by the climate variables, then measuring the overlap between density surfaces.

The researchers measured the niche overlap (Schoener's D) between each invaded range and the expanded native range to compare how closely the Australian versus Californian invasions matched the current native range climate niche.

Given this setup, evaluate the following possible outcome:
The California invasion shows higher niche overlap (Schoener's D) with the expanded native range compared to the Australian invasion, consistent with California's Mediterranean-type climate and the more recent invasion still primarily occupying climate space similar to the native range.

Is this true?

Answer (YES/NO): NO